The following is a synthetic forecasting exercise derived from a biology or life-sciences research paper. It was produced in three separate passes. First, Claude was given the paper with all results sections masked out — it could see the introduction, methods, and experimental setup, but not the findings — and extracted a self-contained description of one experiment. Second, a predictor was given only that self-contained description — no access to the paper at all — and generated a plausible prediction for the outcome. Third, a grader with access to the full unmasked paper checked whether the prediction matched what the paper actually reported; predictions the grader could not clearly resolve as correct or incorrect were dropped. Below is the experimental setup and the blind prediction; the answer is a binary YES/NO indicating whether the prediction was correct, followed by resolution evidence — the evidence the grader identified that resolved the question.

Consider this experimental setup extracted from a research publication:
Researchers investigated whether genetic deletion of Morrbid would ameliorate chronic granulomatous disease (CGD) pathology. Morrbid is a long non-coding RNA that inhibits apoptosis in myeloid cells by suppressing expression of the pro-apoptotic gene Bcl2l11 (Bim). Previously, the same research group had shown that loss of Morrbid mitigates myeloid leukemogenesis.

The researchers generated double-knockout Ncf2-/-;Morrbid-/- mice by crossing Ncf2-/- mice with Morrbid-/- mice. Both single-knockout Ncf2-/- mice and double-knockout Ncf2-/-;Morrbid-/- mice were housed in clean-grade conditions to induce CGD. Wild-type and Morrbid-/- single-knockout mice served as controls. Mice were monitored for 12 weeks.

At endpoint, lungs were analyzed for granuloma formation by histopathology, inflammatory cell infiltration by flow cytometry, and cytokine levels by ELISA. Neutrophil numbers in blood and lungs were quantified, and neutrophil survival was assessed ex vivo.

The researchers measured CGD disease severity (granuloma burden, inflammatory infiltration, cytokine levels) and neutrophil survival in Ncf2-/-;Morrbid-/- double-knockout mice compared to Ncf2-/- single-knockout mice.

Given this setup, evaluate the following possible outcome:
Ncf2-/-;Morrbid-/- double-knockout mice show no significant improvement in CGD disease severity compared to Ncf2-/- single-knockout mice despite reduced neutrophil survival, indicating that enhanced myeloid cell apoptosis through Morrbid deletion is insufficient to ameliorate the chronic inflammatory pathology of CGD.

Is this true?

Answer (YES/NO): NO